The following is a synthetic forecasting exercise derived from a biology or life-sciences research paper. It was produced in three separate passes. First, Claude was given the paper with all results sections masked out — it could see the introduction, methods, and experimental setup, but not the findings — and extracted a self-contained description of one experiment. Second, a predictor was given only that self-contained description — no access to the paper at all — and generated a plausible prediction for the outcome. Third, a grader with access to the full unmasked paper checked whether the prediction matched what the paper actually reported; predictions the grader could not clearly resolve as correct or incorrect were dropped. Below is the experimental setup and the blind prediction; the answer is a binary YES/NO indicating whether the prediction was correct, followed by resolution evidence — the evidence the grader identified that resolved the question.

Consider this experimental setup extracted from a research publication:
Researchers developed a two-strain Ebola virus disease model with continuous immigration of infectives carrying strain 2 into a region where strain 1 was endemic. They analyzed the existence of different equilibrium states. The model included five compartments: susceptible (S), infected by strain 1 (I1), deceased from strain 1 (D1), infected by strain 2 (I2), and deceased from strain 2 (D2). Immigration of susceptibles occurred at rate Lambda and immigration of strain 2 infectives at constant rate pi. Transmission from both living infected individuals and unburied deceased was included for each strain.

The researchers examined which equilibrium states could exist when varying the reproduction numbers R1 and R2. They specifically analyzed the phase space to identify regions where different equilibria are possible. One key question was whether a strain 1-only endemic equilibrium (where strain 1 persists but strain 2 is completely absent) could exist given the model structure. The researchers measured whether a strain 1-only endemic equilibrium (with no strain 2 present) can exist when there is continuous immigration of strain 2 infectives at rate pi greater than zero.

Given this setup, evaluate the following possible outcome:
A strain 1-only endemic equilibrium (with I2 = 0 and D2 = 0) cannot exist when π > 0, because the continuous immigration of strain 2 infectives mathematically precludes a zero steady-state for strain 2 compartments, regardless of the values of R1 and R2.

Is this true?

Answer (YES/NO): YES